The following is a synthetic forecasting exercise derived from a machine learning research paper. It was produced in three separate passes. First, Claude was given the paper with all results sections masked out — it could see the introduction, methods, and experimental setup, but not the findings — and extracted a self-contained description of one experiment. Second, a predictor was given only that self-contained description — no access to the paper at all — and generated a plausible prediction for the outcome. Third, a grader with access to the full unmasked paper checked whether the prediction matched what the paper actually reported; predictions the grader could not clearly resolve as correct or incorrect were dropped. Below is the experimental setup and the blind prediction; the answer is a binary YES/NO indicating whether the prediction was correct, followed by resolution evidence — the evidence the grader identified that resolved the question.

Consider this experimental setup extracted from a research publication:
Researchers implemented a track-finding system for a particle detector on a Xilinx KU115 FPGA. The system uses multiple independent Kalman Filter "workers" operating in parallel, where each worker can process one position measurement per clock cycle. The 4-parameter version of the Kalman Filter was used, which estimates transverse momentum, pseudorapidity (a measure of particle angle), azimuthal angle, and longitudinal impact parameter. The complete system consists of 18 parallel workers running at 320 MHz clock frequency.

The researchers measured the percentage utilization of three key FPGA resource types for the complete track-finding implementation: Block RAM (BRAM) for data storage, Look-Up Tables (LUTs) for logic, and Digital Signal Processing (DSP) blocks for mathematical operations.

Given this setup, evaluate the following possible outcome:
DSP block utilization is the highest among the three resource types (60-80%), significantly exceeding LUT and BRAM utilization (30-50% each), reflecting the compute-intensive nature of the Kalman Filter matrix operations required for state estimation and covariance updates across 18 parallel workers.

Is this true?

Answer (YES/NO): NO